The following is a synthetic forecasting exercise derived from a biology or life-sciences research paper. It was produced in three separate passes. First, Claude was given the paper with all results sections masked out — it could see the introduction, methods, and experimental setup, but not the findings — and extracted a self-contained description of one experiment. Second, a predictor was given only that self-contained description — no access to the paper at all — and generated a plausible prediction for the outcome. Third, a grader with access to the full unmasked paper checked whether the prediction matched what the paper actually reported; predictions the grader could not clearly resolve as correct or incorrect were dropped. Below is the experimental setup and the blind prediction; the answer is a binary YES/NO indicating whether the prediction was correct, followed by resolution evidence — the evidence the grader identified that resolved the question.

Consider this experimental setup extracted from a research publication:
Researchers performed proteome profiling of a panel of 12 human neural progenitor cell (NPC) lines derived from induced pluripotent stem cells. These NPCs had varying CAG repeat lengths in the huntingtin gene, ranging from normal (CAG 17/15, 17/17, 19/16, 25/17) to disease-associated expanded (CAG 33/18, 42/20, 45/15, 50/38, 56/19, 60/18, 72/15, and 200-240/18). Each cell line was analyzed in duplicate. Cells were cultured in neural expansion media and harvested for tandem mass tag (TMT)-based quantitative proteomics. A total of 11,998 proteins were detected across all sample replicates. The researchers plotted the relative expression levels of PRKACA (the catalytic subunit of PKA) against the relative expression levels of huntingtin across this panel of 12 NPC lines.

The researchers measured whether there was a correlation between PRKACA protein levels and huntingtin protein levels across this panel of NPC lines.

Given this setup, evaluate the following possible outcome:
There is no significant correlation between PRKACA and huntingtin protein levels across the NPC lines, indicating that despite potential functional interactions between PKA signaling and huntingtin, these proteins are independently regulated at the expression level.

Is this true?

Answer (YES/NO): NO